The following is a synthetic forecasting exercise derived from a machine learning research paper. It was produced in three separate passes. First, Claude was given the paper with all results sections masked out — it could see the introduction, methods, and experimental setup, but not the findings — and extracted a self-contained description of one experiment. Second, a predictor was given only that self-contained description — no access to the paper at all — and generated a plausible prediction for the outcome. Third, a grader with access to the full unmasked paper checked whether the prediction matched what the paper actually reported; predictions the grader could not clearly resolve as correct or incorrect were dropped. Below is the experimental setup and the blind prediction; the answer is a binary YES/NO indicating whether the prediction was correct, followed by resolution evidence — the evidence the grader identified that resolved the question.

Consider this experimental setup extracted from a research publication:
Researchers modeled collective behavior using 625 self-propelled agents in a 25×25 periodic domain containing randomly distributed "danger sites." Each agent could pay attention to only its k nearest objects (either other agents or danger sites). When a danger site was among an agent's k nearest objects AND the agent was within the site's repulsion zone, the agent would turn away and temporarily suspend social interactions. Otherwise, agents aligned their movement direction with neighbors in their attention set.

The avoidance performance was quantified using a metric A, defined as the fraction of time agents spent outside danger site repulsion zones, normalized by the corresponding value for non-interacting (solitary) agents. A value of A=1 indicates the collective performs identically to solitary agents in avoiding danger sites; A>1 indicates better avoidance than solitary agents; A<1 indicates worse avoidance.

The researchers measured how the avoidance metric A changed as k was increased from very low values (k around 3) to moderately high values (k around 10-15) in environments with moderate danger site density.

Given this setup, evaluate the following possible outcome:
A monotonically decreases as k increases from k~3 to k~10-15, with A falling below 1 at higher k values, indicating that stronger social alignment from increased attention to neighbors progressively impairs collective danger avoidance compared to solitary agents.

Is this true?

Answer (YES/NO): NO